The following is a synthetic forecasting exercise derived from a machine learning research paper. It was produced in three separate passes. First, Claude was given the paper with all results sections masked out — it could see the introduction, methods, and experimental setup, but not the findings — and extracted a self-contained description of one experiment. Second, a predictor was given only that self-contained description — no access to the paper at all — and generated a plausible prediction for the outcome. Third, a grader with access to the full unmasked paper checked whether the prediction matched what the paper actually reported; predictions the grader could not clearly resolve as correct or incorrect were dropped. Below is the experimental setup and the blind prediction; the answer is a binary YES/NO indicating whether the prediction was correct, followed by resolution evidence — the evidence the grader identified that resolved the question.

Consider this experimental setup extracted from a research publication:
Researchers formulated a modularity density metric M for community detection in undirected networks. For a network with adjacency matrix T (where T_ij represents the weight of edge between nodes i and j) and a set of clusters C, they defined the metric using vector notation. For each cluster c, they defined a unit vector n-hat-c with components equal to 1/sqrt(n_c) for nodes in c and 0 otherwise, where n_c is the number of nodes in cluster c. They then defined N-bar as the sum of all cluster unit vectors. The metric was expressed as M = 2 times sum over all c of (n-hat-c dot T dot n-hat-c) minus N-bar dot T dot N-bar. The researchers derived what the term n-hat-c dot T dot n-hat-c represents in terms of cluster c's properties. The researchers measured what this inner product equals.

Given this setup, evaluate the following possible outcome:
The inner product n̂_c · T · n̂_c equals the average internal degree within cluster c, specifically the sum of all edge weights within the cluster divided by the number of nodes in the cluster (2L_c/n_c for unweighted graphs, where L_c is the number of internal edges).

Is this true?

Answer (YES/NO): YES